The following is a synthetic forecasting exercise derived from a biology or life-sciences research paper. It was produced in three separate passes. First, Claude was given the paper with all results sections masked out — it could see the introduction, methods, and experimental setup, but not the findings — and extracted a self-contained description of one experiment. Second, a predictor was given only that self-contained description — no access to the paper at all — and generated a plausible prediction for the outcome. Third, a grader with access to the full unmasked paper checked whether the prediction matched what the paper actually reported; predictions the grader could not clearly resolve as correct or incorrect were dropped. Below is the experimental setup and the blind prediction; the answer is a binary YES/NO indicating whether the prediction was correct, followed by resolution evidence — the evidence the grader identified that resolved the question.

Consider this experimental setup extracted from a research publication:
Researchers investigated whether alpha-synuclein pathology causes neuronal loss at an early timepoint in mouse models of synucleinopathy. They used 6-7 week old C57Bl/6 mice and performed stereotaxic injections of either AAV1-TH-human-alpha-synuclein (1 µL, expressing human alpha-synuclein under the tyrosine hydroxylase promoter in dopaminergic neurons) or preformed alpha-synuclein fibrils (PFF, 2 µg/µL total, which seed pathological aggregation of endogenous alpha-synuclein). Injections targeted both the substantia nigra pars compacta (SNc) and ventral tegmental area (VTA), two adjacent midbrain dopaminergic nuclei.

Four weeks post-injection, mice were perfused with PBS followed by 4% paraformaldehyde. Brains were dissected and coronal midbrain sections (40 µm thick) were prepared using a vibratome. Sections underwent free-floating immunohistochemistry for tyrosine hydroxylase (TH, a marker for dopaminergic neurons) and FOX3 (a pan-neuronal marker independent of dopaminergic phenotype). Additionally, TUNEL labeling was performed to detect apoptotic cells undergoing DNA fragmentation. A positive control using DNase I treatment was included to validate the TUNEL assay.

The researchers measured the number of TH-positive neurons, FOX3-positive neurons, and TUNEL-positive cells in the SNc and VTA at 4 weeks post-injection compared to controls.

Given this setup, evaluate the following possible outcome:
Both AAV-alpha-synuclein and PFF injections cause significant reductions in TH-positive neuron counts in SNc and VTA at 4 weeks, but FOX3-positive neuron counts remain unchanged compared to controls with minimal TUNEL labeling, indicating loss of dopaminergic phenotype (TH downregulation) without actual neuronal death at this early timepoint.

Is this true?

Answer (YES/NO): NO